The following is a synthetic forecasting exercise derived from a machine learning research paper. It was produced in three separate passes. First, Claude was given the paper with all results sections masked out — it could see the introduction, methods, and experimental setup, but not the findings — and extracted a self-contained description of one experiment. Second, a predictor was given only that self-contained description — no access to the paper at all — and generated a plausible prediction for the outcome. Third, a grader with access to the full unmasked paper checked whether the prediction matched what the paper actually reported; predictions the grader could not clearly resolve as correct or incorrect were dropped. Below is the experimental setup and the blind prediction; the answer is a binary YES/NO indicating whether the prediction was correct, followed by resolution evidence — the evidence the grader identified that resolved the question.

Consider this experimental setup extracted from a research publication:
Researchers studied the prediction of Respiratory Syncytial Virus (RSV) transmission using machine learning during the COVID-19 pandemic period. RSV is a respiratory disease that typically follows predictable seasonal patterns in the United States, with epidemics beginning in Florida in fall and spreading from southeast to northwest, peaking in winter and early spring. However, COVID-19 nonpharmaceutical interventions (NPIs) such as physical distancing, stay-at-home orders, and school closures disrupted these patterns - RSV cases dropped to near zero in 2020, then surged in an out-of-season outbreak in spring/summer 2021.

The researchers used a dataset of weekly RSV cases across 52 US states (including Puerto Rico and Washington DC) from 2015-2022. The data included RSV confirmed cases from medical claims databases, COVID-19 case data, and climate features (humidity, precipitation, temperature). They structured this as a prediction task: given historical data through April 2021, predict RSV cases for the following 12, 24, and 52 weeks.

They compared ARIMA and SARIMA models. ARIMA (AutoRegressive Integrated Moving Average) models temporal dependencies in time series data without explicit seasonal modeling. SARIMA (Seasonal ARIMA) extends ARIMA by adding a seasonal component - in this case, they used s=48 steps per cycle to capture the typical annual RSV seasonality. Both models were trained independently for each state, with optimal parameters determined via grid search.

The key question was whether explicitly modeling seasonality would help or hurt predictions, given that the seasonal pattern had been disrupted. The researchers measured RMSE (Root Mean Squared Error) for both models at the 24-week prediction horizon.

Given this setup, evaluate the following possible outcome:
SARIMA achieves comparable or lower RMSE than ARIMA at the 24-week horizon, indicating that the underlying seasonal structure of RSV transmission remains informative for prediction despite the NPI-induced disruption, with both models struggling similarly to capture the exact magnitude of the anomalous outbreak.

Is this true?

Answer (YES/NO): NO